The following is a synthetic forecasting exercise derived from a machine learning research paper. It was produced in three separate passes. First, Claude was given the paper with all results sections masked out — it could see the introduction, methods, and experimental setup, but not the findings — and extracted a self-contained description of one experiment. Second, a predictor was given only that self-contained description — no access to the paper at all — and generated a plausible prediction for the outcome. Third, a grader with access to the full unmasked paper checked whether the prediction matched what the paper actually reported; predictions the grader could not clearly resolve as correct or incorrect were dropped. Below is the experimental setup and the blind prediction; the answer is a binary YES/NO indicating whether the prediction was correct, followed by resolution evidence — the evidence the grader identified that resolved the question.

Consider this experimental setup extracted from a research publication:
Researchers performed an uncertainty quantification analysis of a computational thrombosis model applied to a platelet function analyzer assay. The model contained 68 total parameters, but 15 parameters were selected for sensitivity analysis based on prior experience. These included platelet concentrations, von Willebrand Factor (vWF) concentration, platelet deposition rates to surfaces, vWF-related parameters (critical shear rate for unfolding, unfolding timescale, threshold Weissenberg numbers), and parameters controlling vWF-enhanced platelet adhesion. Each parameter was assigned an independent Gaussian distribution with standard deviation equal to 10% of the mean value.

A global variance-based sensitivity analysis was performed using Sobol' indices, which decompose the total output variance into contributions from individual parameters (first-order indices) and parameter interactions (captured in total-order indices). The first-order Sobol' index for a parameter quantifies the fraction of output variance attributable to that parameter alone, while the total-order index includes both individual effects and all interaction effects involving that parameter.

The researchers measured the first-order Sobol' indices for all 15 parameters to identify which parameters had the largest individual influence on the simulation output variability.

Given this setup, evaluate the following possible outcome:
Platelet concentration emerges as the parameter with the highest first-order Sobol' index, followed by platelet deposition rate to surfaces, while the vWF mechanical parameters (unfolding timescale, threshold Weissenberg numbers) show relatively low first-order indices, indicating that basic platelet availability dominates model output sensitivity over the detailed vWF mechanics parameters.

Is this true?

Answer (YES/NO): NO